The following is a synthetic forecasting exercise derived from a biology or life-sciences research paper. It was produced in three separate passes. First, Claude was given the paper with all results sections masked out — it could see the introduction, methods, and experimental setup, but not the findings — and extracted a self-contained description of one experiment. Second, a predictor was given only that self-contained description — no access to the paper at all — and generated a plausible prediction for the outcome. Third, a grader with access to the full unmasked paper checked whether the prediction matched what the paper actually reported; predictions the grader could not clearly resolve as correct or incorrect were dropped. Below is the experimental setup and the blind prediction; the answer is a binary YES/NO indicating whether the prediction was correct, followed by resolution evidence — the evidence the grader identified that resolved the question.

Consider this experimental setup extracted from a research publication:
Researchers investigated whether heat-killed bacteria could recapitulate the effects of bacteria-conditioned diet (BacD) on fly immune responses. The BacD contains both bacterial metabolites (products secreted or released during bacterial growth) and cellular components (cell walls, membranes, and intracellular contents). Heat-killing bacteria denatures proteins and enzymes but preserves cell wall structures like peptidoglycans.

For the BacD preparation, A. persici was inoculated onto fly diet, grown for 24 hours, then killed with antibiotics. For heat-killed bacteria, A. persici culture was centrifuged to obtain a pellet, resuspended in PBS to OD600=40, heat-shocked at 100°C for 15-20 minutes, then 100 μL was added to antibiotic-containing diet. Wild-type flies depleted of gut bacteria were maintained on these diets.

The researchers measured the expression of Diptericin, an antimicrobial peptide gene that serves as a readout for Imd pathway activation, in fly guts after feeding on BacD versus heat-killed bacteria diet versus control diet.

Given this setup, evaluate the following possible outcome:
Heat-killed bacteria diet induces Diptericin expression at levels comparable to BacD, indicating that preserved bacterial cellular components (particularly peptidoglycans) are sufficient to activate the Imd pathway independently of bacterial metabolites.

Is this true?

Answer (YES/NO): YES